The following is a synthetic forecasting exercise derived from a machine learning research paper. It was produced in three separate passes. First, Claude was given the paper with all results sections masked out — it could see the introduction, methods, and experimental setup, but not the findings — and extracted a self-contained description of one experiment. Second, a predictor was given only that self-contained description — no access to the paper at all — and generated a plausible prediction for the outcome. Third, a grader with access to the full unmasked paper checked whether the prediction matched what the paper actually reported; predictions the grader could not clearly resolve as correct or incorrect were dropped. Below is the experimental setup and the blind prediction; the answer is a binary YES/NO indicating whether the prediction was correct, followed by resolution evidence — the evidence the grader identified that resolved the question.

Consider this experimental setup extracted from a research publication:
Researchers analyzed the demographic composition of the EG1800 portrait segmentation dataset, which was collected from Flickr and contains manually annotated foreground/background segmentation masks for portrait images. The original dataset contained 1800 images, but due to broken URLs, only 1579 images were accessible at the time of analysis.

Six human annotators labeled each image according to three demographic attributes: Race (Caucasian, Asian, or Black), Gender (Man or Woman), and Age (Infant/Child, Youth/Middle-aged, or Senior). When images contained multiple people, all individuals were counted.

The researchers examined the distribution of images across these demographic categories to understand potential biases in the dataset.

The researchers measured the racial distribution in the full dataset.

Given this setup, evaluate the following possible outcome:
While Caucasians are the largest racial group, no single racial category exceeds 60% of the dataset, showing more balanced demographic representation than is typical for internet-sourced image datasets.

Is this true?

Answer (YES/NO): NO